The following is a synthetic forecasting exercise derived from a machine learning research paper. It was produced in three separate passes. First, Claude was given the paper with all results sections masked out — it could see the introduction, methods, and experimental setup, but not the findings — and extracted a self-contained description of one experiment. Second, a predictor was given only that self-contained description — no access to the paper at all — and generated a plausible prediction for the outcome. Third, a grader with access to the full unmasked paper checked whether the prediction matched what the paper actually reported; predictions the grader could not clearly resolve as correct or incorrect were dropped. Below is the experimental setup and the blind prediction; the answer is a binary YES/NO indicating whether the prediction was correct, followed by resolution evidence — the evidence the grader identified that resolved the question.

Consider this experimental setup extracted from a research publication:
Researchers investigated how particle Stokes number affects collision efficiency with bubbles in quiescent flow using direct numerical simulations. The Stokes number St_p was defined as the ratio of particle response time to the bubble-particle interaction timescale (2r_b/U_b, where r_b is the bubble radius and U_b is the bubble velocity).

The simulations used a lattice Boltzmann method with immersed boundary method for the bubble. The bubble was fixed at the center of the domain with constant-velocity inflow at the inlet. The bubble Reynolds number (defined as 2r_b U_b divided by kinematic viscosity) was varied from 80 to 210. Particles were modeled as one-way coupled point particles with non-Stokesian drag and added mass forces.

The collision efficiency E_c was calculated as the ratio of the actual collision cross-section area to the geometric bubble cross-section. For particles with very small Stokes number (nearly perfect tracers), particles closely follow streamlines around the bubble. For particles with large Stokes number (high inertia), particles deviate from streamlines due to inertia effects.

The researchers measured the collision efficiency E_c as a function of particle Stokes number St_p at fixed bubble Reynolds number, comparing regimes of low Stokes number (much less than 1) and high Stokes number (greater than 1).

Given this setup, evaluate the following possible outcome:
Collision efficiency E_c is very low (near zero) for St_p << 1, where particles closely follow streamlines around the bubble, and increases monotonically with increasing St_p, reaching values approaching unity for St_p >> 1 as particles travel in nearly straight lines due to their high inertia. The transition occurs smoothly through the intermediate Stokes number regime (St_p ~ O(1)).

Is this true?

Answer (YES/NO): NO